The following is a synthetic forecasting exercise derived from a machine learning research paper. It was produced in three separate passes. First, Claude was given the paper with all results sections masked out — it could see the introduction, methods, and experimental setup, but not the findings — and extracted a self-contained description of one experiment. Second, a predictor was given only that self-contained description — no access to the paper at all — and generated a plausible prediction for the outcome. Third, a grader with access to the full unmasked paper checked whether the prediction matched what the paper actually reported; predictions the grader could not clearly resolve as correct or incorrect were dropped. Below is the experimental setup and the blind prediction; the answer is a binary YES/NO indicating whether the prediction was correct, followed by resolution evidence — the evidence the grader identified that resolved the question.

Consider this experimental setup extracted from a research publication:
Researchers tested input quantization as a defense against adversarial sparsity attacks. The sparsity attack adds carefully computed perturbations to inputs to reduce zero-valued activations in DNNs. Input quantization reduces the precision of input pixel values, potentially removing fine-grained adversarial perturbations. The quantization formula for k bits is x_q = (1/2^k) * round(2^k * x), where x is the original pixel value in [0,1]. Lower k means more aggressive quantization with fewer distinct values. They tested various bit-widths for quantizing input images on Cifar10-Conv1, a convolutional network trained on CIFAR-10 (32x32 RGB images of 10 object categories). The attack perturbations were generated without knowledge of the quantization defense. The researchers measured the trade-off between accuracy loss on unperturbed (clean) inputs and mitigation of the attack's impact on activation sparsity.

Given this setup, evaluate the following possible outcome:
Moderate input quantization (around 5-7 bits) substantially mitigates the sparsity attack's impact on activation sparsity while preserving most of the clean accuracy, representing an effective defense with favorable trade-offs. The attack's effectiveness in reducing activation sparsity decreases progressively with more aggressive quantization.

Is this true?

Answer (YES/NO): NO